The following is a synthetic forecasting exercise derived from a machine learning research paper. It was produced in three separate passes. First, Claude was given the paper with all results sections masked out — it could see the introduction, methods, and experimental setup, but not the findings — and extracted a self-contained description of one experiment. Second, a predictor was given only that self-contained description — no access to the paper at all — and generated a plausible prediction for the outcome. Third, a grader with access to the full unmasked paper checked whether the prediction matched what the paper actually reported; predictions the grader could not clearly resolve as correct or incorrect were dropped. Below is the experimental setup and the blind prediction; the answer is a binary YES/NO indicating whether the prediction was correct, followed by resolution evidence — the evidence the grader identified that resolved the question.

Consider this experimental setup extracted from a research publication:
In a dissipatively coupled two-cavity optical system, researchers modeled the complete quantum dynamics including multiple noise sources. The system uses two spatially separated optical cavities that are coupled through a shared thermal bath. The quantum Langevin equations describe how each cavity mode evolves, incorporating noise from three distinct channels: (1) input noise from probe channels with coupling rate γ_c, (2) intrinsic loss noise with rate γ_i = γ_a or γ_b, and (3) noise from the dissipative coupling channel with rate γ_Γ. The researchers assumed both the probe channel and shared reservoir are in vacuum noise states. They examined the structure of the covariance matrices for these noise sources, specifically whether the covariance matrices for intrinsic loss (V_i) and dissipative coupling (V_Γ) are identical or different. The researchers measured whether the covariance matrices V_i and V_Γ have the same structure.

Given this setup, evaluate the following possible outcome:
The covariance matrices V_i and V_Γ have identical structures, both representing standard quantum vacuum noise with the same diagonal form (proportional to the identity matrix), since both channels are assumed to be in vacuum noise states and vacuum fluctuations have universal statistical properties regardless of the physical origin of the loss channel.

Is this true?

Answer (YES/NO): NO